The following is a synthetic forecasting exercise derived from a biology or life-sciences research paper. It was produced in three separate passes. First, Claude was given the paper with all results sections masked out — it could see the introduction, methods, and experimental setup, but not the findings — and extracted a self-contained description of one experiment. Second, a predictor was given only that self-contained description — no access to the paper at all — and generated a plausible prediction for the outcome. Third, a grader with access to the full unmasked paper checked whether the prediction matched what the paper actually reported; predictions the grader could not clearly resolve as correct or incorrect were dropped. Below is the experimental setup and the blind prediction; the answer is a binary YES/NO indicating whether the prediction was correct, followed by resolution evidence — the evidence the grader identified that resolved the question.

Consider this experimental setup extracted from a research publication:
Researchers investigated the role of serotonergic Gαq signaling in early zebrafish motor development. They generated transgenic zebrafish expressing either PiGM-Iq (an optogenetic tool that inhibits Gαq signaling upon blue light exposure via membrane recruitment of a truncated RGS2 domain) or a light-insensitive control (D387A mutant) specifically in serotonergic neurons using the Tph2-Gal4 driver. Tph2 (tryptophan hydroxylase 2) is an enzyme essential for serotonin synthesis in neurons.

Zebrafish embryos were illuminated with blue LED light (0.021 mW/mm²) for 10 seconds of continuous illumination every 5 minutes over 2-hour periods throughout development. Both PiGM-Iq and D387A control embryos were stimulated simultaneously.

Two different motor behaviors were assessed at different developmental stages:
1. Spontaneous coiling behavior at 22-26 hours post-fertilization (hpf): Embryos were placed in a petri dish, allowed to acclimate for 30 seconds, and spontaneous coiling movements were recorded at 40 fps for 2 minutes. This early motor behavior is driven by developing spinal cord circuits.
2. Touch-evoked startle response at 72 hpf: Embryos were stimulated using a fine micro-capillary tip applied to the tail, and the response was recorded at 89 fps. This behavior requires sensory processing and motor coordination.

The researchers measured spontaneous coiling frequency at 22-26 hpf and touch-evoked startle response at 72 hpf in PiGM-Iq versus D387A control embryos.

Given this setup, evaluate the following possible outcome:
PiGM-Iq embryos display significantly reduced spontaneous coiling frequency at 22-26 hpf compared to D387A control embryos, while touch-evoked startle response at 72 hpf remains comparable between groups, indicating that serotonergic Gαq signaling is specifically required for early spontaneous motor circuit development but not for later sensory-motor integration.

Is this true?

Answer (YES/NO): NO